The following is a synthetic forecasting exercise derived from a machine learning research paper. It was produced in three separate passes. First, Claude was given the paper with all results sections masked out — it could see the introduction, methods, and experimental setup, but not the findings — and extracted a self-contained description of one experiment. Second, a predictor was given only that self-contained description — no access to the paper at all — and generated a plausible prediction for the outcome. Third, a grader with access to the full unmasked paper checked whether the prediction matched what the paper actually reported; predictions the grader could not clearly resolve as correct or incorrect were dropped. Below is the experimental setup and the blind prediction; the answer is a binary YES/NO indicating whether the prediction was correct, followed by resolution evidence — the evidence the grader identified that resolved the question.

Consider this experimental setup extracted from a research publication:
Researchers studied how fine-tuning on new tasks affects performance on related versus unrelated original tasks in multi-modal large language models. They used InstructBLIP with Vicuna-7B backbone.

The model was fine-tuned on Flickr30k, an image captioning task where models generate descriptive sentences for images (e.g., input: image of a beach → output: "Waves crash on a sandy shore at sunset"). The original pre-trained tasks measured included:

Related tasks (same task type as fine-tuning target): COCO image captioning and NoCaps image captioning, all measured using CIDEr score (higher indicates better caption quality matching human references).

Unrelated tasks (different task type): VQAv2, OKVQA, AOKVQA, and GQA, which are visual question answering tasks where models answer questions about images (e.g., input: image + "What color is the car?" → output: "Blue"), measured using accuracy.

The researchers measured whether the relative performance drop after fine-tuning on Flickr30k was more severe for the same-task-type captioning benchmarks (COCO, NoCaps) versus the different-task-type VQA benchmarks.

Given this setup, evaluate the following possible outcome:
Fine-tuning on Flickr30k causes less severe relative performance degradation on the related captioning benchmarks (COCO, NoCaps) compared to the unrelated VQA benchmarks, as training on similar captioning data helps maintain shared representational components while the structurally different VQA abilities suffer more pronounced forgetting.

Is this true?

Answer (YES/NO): NO